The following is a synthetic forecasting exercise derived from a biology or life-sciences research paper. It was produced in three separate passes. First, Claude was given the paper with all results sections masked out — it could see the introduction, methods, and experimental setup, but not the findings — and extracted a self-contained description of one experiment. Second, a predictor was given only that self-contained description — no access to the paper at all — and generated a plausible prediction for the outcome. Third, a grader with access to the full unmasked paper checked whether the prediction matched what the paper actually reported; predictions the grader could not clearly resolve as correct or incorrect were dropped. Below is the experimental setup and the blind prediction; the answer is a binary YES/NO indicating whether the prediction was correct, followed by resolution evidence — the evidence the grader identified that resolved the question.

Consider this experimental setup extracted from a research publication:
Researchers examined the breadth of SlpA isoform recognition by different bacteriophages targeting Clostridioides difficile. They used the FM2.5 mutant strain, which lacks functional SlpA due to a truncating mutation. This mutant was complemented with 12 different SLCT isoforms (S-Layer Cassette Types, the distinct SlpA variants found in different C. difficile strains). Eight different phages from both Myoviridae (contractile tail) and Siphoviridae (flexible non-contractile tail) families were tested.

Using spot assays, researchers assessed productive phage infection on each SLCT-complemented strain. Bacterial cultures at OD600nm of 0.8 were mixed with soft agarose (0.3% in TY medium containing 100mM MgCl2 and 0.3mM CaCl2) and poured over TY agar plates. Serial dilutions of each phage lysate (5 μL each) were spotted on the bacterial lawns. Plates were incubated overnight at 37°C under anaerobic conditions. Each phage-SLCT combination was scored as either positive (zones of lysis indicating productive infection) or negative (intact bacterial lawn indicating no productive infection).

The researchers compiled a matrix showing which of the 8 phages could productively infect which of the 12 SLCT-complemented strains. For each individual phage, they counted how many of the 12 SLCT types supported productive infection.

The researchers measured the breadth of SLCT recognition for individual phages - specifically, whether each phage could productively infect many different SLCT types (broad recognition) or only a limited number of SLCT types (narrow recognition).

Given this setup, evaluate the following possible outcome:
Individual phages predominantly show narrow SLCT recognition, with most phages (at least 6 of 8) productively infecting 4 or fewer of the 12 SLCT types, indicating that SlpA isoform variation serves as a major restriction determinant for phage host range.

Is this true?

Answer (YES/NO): YES